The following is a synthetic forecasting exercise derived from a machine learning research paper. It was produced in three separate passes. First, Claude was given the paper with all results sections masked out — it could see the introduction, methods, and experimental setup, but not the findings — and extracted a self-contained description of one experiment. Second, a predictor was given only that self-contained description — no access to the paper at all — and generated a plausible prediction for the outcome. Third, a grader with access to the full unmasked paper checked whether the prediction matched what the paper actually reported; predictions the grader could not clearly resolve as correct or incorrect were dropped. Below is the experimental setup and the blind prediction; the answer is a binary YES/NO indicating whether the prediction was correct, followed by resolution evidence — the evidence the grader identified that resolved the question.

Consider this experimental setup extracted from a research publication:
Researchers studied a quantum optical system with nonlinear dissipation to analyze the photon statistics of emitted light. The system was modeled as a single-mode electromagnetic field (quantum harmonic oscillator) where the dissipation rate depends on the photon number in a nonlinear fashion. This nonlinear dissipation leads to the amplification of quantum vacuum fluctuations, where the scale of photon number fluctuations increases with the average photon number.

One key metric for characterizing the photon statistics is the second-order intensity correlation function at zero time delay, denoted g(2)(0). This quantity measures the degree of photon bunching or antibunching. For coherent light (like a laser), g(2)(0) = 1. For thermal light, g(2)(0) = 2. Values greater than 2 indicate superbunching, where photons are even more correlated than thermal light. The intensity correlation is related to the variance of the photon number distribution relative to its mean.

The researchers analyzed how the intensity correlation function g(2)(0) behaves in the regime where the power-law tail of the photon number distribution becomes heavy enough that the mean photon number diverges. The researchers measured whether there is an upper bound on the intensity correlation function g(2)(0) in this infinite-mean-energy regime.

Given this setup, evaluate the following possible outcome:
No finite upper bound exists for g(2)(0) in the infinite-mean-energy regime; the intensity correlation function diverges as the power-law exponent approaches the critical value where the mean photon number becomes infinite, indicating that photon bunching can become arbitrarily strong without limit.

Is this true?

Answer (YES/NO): YES